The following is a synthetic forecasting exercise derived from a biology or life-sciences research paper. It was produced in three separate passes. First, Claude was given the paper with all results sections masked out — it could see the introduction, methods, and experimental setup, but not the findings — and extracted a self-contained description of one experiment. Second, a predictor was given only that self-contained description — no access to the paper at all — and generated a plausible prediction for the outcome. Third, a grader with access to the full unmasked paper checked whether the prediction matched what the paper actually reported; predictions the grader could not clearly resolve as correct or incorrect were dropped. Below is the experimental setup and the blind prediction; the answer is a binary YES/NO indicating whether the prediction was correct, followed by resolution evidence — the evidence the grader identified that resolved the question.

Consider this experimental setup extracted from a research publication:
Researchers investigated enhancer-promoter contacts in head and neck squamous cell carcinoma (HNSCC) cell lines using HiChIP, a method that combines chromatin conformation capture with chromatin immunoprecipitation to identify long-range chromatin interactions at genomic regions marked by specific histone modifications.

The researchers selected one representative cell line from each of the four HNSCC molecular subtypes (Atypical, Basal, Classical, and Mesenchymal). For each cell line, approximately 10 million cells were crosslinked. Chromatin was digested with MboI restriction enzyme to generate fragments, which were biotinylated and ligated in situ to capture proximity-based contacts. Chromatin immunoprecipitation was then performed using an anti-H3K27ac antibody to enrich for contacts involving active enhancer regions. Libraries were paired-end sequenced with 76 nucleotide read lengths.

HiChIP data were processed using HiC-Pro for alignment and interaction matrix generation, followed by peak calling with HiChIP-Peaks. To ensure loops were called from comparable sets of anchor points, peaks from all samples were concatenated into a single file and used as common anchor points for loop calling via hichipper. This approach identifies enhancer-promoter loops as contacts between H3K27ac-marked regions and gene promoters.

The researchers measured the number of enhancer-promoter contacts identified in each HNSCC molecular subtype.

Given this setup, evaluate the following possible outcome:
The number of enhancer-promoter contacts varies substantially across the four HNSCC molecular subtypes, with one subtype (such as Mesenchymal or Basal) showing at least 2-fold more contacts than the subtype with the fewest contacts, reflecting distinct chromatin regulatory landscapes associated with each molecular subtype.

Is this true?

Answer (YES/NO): NO